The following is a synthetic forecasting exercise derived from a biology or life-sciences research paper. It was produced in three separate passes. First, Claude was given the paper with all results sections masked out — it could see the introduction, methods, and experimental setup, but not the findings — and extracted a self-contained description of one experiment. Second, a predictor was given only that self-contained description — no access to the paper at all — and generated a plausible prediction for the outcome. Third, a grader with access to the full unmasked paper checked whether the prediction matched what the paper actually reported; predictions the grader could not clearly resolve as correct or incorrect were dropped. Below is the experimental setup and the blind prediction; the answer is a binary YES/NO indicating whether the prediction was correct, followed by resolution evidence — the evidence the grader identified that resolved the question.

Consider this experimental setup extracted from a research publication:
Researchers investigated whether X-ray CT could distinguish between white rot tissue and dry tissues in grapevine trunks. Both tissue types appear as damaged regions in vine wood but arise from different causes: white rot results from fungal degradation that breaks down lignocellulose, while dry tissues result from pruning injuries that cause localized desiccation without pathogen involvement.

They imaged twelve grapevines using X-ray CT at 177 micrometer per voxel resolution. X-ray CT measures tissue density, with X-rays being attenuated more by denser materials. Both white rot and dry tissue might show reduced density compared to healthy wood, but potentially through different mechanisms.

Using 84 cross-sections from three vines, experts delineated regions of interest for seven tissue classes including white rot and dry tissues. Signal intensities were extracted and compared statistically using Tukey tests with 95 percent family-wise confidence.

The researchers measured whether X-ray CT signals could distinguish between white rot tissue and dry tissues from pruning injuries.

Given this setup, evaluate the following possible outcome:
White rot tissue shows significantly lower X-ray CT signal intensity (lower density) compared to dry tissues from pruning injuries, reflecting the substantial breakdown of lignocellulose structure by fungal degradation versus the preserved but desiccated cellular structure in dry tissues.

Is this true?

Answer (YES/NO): YES